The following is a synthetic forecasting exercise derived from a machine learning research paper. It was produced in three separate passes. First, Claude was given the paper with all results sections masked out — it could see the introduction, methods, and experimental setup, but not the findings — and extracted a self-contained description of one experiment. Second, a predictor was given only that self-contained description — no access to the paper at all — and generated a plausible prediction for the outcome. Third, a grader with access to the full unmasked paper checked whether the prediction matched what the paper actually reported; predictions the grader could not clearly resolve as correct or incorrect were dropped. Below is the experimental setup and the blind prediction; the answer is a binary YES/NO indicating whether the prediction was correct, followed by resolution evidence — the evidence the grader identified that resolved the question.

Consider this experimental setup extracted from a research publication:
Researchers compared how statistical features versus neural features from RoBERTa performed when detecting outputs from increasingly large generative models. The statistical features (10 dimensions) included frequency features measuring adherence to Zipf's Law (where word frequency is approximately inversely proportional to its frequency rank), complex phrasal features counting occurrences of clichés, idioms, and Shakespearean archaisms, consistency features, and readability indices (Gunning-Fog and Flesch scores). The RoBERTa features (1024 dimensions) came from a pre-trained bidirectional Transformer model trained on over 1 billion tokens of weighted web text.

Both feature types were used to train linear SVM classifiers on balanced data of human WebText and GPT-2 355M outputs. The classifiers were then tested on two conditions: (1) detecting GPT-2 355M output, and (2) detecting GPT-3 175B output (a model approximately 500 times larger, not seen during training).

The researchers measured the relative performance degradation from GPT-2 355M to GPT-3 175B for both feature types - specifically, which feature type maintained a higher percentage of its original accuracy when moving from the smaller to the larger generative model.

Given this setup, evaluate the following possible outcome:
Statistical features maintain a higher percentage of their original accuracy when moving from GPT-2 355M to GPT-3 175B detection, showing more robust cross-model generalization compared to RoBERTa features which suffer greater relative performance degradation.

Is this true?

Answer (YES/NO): YES